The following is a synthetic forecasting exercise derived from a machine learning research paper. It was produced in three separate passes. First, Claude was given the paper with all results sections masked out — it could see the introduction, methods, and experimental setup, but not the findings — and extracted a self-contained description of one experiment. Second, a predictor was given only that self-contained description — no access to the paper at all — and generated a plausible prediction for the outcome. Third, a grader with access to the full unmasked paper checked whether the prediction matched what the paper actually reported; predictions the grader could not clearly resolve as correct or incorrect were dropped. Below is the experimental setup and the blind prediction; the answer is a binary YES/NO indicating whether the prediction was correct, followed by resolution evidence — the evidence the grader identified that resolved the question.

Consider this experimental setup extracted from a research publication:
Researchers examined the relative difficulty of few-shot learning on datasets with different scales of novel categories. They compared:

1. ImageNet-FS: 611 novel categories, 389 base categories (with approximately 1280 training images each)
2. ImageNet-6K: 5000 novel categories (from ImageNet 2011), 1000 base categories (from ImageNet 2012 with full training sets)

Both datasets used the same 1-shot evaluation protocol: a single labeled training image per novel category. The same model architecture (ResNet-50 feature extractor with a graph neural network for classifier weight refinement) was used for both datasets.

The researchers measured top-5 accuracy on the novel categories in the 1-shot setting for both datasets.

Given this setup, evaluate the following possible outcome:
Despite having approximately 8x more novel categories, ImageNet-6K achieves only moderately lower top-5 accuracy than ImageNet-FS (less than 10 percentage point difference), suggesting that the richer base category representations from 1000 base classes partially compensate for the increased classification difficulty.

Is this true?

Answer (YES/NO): NO